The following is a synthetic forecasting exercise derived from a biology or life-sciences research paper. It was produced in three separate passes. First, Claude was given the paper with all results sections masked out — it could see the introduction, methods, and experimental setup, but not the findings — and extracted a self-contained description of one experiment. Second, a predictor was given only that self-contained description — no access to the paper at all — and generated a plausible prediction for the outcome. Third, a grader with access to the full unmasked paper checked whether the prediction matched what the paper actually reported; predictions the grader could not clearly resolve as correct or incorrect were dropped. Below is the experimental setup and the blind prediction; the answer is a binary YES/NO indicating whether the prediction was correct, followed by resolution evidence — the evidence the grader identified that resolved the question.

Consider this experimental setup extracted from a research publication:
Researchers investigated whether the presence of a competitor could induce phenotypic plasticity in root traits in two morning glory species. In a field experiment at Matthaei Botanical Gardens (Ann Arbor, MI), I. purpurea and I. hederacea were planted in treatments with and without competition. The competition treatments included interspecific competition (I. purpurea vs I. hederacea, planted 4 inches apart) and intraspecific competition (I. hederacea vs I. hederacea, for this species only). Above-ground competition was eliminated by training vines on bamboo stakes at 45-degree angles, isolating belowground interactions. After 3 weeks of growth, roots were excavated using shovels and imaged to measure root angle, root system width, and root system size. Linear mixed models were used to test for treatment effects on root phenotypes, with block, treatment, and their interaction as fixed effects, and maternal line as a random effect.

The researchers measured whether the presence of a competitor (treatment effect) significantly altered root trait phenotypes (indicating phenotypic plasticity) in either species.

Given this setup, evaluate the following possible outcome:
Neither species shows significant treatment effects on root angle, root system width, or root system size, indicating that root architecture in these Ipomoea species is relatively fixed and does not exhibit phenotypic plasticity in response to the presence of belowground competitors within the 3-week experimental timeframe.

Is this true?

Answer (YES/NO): YES